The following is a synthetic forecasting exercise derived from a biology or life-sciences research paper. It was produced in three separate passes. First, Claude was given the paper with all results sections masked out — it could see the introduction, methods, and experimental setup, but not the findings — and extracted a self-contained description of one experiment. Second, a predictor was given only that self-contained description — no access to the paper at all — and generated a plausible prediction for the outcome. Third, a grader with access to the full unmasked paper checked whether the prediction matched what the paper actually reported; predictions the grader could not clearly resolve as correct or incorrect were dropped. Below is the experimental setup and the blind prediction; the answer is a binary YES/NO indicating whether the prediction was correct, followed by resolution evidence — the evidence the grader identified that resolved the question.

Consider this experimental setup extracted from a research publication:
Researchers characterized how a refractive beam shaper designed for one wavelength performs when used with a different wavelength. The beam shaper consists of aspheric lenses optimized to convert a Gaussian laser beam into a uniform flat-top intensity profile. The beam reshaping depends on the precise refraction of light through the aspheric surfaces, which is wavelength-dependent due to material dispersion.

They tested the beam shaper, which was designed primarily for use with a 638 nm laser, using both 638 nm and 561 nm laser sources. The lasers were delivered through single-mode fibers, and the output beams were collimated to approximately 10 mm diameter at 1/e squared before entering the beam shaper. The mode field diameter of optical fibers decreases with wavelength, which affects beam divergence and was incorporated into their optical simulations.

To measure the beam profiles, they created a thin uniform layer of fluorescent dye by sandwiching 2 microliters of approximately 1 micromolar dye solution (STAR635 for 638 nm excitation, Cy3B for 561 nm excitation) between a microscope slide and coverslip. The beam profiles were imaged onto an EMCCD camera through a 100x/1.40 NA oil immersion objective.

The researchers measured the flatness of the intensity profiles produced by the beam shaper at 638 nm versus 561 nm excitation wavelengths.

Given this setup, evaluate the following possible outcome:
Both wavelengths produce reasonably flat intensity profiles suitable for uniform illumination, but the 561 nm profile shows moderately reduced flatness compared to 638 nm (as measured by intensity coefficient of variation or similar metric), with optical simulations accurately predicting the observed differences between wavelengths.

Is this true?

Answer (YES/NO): NO